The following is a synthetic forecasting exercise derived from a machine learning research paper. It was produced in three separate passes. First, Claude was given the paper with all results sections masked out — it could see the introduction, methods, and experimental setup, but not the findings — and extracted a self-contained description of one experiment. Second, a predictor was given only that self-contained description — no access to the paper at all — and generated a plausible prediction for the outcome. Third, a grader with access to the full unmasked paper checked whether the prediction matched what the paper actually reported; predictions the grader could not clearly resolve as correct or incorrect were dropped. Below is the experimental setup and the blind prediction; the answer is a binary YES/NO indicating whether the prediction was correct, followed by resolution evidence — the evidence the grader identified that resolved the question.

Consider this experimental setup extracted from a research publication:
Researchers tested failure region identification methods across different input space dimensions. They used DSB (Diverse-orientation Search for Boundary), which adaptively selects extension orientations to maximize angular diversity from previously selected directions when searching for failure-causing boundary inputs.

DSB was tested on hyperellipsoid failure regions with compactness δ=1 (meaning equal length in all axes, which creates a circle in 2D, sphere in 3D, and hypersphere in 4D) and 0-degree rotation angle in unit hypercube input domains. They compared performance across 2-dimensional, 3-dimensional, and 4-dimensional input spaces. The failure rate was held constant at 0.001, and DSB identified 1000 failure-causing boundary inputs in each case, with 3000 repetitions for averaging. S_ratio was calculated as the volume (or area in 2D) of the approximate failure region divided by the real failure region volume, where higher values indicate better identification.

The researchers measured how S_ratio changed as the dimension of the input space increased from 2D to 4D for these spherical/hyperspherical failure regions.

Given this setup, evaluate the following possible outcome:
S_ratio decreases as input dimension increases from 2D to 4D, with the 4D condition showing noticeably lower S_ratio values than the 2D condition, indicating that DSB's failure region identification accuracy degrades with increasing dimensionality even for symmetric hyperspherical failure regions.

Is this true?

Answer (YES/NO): YES